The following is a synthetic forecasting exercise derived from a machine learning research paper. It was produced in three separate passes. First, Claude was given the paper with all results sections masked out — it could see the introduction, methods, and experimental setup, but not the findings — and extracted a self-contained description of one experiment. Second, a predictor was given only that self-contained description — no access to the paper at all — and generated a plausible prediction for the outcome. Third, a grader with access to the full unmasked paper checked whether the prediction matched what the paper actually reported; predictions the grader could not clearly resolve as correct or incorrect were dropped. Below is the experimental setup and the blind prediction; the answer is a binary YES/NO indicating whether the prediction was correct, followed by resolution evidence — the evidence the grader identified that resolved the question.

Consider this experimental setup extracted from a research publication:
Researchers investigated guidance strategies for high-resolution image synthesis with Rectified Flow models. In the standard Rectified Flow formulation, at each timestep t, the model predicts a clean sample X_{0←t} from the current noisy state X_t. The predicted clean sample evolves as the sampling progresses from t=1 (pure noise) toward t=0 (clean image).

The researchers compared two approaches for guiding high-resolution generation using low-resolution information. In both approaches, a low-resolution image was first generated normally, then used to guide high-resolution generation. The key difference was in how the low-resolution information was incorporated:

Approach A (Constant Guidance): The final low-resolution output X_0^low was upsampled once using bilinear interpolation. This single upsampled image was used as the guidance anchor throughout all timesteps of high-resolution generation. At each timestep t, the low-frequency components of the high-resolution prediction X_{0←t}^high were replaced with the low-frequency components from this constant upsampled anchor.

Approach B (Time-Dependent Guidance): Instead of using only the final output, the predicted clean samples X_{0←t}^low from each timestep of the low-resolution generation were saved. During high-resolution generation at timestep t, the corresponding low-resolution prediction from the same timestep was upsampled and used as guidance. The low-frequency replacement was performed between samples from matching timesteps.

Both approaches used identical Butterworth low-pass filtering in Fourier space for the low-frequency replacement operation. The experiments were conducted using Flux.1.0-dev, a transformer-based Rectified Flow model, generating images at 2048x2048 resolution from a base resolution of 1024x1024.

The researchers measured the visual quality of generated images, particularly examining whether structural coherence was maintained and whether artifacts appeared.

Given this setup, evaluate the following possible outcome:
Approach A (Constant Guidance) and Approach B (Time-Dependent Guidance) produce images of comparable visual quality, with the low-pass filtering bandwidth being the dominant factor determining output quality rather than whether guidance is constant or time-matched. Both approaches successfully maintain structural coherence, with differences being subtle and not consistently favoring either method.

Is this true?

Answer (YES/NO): NO